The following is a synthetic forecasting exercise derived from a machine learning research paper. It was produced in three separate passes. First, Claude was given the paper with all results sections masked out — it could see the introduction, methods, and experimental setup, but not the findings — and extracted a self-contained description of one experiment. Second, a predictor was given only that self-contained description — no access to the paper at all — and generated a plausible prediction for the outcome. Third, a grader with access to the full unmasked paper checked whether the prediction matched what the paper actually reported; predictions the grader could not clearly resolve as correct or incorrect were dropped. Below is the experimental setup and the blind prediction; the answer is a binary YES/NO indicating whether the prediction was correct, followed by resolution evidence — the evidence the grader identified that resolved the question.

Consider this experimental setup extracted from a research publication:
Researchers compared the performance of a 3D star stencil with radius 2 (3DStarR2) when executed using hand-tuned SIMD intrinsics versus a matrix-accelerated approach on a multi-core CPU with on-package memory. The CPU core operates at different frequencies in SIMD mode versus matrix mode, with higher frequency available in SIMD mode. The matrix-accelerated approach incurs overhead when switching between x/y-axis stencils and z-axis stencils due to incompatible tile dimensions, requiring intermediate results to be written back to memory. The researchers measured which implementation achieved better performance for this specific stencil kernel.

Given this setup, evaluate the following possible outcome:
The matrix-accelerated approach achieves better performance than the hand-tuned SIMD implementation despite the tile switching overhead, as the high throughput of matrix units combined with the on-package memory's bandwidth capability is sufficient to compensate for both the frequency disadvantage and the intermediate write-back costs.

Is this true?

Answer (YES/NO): NO